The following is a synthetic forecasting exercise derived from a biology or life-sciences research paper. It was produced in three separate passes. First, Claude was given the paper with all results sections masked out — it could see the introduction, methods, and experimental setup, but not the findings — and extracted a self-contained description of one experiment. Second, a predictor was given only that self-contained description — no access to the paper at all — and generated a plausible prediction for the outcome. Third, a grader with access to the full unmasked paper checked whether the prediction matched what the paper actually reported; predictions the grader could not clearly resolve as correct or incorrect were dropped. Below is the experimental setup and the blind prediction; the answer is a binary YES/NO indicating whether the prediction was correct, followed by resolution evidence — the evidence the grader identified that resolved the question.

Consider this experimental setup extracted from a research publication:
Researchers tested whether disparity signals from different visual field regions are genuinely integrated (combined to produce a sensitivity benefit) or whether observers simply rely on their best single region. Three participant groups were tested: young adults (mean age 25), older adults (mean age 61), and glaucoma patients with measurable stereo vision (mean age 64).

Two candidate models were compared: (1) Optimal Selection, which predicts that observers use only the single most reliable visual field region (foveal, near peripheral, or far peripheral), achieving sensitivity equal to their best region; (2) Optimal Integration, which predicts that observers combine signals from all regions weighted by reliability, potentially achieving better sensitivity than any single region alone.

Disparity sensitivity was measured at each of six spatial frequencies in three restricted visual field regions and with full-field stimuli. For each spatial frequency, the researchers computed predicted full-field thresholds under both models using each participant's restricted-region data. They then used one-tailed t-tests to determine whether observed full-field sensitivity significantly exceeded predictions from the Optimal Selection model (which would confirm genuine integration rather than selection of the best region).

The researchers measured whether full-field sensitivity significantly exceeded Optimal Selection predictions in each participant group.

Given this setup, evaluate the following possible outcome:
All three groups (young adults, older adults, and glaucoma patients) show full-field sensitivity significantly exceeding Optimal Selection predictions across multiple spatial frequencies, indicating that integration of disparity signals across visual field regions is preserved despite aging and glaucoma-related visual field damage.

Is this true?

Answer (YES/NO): NO